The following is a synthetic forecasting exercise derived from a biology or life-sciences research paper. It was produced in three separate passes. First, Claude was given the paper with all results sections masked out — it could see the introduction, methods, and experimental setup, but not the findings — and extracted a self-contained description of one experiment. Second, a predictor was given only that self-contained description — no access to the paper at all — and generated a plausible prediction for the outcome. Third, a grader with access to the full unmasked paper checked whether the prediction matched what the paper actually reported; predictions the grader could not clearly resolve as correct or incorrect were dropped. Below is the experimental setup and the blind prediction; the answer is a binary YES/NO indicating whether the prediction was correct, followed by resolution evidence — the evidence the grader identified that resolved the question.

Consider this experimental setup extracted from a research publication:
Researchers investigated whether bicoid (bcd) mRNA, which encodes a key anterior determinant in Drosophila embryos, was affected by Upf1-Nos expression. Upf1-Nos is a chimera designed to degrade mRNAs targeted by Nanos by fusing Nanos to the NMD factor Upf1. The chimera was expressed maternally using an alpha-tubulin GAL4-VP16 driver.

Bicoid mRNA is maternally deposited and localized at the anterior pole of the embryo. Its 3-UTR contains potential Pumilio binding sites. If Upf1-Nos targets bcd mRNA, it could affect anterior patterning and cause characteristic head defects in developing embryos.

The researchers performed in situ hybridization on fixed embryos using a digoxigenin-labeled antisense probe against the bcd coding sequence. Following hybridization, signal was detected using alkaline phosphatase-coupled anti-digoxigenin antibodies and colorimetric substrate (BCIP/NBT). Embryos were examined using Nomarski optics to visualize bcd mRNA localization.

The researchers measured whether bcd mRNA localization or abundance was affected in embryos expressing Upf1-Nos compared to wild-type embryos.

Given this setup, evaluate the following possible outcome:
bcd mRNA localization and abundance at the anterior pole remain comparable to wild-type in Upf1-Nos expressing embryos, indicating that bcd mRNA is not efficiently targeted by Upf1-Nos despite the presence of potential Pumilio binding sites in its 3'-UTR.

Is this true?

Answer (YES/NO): NO